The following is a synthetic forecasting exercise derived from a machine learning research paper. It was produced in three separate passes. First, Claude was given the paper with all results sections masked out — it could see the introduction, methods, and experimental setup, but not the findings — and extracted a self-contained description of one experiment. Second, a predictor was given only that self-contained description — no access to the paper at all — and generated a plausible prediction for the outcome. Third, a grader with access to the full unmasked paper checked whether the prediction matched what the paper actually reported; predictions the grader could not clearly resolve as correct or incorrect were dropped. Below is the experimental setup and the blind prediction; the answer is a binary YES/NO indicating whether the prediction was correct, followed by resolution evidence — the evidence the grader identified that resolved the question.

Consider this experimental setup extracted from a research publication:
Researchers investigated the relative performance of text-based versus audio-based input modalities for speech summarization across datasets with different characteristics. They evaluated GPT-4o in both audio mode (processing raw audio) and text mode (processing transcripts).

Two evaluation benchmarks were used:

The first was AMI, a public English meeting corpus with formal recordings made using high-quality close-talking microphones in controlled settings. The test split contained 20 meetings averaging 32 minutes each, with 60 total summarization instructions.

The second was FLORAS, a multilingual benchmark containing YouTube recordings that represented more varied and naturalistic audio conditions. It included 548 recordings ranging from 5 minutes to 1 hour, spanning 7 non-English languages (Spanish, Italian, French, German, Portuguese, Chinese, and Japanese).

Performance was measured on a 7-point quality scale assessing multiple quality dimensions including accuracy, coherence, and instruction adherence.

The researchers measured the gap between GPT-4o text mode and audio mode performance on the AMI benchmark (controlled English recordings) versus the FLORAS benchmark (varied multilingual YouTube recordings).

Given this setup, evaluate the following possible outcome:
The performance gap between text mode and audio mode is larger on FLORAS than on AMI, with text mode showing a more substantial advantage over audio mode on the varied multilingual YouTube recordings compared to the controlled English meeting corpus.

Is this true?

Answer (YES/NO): YES